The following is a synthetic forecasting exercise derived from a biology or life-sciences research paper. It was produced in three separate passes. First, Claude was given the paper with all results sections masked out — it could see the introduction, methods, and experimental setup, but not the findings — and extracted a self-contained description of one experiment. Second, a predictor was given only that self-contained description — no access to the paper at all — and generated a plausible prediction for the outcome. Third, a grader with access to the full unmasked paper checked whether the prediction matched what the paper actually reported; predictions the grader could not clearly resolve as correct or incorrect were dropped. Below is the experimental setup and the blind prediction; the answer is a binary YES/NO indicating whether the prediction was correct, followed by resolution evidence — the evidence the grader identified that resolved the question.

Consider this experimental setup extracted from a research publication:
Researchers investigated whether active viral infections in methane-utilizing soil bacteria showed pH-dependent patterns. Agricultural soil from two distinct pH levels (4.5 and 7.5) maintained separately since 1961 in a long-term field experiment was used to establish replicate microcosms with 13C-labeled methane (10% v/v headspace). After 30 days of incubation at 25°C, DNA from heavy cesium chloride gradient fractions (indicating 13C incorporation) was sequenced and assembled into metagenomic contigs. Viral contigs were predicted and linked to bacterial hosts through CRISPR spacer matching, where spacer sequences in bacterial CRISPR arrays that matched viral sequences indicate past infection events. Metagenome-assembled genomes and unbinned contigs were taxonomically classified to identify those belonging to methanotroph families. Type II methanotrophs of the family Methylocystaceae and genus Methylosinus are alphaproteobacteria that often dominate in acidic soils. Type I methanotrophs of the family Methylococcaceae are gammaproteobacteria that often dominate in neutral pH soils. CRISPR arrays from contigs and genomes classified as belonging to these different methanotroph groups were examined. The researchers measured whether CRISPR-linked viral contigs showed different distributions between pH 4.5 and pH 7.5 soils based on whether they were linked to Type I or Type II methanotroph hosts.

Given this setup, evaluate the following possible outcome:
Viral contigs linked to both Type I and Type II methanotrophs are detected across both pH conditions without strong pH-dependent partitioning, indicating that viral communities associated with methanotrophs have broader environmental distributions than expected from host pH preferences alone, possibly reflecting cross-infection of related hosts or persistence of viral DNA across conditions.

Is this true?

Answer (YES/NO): NO